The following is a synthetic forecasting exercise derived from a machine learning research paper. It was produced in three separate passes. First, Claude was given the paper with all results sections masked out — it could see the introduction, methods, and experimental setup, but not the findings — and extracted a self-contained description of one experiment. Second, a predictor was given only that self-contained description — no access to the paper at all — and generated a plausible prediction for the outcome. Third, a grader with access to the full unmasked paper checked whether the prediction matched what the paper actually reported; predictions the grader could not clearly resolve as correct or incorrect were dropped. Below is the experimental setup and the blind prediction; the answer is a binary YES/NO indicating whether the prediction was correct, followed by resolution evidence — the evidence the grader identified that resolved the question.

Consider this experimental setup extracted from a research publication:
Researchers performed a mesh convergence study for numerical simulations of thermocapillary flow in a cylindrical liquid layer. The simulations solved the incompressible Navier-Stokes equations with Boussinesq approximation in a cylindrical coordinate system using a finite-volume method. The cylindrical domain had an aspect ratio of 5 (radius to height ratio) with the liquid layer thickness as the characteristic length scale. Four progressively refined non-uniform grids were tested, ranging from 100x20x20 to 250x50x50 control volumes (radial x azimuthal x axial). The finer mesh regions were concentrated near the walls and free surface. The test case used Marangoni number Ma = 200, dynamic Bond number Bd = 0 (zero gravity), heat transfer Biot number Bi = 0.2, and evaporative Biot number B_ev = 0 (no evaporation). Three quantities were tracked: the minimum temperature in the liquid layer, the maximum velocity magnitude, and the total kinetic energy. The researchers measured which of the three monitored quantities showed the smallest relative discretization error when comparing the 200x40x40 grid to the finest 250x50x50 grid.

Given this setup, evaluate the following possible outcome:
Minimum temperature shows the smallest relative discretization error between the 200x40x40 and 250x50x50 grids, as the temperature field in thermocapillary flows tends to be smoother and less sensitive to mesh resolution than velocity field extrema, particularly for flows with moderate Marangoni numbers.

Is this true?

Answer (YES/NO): YES